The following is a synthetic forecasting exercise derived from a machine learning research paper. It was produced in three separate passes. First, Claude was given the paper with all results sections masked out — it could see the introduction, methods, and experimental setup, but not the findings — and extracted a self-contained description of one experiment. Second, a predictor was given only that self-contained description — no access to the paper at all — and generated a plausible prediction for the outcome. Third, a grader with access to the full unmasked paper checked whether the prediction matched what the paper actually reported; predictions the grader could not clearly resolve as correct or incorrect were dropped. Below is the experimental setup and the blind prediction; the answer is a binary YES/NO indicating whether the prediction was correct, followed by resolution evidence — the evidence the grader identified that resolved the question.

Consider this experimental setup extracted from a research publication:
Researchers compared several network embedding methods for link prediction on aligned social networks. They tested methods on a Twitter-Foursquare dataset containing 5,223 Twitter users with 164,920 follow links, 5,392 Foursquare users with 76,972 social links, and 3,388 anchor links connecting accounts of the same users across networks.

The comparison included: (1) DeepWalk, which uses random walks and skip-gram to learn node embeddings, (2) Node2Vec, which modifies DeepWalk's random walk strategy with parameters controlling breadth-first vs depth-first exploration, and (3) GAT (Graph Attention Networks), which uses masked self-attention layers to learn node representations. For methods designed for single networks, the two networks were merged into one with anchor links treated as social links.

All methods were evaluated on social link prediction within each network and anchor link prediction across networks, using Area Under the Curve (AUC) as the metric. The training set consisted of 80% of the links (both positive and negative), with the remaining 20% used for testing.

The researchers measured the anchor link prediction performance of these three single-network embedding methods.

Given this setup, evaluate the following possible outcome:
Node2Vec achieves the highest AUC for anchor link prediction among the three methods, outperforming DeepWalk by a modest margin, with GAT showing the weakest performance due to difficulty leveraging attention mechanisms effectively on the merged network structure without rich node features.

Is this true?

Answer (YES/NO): NO